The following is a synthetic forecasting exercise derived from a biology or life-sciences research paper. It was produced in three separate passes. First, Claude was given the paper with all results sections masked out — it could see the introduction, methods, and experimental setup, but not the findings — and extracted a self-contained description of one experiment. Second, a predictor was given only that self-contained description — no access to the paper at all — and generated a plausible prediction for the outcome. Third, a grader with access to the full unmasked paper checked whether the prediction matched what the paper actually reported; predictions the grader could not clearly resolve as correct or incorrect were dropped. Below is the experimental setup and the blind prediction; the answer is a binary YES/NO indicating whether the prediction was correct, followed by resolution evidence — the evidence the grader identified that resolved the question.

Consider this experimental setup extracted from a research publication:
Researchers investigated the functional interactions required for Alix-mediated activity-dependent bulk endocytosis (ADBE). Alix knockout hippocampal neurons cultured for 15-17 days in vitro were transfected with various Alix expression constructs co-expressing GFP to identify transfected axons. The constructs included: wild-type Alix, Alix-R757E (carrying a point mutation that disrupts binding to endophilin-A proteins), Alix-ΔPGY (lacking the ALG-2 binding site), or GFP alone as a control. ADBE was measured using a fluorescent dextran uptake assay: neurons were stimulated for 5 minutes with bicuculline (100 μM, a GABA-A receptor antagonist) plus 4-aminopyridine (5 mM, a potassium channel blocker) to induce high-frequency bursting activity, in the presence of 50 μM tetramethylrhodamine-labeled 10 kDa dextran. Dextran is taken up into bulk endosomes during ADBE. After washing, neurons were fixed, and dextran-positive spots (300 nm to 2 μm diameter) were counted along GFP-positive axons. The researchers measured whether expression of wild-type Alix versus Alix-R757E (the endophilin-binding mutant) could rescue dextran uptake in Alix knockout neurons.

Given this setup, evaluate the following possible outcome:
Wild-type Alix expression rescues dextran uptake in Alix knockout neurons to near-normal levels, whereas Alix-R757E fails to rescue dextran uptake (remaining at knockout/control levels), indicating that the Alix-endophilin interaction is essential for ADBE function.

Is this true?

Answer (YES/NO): YES